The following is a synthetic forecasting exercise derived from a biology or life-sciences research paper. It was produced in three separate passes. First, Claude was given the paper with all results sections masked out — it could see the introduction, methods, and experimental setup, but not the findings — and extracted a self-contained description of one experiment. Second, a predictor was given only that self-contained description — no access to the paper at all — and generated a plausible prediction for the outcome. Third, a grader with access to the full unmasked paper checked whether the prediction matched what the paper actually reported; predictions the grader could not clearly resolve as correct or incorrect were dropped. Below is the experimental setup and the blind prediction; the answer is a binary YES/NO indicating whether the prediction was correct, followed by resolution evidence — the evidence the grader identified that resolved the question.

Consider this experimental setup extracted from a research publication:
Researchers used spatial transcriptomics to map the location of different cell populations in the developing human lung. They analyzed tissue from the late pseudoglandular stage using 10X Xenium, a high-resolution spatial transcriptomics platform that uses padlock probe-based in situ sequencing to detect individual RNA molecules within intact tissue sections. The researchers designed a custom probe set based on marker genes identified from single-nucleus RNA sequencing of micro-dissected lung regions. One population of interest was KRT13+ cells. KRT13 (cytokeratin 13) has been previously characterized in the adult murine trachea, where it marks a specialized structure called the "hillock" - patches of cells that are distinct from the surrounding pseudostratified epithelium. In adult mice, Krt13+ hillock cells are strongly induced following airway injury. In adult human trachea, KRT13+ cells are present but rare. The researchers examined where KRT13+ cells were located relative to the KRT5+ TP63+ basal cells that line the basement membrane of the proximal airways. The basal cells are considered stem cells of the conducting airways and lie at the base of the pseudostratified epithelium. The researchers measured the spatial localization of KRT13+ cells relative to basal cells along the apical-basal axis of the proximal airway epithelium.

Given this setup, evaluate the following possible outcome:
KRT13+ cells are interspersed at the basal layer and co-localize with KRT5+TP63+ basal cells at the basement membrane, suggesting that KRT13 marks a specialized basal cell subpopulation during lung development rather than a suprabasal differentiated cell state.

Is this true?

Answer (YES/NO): NO